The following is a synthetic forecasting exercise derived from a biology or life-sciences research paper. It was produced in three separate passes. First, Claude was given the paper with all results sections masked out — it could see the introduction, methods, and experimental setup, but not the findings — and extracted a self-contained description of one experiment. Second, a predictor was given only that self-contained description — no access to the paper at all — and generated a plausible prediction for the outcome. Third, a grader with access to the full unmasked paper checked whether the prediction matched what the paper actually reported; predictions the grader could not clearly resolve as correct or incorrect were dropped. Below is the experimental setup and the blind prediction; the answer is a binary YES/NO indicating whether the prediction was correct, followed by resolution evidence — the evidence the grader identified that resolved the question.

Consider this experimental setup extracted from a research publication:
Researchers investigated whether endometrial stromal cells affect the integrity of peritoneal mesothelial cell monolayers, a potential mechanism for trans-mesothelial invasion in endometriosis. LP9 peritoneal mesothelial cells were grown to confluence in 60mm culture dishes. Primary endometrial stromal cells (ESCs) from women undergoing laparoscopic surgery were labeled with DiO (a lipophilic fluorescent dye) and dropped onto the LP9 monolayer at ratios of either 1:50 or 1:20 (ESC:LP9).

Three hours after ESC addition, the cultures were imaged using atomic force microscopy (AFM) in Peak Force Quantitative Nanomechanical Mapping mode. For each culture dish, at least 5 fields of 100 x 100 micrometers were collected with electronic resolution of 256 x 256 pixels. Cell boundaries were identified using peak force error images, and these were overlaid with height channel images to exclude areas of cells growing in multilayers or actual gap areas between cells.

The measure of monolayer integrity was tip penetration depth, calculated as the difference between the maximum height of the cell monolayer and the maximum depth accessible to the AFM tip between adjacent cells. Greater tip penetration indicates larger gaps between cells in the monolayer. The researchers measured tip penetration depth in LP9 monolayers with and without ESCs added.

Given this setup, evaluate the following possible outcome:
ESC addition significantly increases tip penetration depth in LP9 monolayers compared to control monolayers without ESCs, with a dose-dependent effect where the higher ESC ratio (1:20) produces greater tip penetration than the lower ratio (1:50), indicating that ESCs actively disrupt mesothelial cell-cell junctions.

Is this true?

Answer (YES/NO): YES